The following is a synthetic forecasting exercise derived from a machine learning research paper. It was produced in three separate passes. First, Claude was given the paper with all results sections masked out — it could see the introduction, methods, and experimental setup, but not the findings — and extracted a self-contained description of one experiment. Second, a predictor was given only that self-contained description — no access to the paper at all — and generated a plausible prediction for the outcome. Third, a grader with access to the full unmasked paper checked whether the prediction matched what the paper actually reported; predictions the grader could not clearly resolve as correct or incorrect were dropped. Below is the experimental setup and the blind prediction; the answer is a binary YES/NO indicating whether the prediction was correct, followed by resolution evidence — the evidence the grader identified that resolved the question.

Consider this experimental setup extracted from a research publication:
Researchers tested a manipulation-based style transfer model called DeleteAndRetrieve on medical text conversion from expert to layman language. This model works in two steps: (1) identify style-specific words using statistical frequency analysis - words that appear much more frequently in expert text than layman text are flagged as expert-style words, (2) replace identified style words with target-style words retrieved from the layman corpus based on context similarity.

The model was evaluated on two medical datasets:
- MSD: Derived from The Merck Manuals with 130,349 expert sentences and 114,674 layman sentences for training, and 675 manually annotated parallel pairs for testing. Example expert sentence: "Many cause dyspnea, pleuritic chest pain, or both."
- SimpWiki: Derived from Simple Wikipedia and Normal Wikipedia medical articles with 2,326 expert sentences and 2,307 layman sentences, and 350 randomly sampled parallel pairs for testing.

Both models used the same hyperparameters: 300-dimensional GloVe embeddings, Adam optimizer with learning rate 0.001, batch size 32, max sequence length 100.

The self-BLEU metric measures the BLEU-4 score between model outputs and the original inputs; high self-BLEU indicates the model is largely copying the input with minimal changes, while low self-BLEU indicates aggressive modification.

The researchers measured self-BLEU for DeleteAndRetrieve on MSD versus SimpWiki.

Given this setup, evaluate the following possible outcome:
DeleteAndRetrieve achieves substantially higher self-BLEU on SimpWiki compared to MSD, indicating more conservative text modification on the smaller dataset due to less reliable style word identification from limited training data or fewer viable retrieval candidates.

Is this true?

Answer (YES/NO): NO